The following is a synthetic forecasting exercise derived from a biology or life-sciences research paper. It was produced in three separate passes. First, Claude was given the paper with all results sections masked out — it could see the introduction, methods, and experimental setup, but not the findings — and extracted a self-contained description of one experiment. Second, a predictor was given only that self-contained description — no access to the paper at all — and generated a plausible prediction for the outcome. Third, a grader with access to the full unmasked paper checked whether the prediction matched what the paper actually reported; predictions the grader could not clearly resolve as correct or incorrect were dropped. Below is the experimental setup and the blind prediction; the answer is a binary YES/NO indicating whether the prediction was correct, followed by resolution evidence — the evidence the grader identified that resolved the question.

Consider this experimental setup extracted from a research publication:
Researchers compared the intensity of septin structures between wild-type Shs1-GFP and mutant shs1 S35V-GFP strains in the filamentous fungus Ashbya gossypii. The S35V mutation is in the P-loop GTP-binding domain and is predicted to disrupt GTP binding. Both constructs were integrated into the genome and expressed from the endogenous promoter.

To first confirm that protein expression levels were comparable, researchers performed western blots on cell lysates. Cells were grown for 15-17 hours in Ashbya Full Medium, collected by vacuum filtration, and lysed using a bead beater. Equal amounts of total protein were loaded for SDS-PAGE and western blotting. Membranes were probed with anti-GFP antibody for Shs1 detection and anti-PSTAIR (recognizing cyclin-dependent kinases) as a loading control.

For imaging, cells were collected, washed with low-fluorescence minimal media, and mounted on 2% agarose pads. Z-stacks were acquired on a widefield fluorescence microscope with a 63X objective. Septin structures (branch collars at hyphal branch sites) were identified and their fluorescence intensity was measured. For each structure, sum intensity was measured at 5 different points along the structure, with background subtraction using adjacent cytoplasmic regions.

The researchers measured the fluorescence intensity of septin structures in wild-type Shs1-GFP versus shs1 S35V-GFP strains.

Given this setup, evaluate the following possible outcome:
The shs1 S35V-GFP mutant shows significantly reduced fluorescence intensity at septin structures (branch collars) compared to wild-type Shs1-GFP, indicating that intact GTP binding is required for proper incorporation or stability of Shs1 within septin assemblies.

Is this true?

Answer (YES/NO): YES